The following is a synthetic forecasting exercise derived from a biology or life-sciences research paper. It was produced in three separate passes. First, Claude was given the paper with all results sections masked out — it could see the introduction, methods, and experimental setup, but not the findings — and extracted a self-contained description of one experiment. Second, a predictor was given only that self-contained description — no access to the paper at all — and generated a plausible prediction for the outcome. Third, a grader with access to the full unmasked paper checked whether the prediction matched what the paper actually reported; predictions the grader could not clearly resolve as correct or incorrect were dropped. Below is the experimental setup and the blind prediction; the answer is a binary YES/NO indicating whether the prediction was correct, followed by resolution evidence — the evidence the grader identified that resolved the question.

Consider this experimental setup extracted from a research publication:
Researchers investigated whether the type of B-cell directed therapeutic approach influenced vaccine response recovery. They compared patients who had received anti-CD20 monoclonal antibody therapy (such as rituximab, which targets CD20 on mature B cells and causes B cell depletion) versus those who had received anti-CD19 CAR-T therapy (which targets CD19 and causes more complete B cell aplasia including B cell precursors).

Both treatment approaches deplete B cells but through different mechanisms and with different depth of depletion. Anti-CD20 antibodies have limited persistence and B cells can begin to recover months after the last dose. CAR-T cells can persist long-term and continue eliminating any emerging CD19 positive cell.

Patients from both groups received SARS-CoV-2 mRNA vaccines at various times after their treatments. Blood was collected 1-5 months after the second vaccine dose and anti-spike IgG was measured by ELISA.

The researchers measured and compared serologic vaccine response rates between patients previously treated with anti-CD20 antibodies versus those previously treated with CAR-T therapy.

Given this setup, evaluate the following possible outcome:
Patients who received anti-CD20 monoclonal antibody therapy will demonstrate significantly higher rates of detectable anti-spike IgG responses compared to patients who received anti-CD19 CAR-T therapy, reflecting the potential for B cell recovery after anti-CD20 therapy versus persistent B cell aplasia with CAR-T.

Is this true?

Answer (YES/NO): YES